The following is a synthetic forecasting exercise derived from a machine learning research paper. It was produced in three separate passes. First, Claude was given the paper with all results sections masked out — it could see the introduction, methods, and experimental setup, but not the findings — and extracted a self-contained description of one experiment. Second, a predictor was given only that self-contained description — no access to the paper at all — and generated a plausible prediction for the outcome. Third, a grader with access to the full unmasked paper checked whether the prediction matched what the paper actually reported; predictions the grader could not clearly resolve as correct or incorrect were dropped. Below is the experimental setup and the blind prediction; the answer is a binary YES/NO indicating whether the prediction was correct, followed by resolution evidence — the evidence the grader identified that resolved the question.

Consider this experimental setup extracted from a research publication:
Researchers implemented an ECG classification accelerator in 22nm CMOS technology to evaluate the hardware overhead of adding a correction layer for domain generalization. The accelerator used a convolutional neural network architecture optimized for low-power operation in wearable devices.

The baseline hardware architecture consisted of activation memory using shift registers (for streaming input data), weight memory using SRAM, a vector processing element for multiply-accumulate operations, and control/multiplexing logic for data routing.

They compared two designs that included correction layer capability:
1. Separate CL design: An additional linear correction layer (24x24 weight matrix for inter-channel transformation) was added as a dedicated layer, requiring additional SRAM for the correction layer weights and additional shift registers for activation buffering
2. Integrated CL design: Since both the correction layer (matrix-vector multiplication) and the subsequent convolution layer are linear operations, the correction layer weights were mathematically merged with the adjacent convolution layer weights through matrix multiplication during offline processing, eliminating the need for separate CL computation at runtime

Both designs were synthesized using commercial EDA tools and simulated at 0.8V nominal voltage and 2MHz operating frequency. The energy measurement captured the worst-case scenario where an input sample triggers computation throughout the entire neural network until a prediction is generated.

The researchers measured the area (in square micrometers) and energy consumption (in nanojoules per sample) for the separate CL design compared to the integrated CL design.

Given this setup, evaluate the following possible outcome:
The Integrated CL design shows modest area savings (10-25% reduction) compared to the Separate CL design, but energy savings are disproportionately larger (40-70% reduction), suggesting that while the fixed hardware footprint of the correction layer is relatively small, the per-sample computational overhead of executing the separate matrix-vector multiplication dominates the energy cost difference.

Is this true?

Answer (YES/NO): NO